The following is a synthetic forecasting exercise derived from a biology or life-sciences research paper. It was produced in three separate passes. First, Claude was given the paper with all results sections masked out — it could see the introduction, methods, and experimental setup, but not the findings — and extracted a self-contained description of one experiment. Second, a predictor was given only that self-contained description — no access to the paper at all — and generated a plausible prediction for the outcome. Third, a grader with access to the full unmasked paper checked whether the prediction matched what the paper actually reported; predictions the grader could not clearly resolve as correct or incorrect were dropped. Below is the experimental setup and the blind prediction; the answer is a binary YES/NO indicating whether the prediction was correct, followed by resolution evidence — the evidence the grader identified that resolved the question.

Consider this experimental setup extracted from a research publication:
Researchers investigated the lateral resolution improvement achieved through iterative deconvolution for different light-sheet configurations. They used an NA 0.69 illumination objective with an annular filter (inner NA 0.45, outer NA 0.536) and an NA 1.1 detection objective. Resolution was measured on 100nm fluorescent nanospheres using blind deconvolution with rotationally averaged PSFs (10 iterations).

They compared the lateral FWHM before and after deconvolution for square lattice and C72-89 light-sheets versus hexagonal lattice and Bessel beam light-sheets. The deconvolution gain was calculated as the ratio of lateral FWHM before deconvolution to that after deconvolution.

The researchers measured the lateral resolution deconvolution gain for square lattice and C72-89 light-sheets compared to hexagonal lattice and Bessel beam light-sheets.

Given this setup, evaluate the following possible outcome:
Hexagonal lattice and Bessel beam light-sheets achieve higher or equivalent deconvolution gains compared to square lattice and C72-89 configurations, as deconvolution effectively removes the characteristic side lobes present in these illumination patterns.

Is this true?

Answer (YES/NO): NO